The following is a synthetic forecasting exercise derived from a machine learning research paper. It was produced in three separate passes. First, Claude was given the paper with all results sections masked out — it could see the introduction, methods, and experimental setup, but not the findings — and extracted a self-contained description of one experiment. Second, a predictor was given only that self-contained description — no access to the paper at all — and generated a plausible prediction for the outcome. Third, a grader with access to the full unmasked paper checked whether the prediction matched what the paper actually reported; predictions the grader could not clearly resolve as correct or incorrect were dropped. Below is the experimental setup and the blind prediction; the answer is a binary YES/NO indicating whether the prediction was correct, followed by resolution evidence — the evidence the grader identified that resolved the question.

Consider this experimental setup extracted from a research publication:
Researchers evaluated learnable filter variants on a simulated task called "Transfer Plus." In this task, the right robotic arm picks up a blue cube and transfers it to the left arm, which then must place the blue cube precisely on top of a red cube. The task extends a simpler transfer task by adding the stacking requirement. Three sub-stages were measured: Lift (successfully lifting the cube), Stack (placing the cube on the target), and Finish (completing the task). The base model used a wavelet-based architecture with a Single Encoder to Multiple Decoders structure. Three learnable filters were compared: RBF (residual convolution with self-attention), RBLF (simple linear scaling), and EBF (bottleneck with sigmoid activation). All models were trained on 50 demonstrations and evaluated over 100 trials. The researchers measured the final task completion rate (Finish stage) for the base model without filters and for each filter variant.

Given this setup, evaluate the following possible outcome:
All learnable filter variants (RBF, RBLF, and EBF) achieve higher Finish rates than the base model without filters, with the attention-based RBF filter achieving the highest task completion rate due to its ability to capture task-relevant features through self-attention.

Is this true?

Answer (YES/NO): NO